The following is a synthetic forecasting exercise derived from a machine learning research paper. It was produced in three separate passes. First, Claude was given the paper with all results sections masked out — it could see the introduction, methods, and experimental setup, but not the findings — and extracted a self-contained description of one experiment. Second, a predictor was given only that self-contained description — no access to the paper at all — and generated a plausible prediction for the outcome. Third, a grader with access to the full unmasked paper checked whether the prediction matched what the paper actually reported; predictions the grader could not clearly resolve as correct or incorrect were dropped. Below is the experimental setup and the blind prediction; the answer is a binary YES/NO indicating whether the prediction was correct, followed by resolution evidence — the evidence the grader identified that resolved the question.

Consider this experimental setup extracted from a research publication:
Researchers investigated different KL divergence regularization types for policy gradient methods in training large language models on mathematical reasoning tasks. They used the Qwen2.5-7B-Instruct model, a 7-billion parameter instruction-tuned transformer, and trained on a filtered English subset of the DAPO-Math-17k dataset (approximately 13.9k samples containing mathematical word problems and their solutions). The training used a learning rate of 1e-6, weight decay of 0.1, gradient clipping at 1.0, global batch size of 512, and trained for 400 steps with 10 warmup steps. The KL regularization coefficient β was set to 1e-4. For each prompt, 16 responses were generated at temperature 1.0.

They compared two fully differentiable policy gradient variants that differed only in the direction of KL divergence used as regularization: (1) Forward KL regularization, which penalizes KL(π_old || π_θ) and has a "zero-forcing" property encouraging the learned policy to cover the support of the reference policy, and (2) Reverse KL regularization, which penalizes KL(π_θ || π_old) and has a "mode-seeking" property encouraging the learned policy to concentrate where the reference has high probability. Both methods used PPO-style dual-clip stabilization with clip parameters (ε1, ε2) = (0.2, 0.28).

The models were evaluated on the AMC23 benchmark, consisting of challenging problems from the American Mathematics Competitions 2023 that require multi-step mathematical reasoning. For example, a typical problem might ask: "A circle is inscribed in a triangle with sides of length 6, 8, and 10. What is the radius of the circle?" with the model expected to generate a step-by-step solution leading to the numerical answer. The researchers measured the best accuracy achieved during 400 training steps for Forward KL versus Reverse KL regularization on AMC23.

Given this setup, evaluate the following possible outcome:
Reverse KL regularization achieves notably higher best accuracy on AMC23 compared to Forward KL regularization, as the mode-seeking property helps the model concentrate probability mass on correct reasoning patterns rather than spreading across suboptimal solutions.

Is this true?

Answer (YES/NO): NO